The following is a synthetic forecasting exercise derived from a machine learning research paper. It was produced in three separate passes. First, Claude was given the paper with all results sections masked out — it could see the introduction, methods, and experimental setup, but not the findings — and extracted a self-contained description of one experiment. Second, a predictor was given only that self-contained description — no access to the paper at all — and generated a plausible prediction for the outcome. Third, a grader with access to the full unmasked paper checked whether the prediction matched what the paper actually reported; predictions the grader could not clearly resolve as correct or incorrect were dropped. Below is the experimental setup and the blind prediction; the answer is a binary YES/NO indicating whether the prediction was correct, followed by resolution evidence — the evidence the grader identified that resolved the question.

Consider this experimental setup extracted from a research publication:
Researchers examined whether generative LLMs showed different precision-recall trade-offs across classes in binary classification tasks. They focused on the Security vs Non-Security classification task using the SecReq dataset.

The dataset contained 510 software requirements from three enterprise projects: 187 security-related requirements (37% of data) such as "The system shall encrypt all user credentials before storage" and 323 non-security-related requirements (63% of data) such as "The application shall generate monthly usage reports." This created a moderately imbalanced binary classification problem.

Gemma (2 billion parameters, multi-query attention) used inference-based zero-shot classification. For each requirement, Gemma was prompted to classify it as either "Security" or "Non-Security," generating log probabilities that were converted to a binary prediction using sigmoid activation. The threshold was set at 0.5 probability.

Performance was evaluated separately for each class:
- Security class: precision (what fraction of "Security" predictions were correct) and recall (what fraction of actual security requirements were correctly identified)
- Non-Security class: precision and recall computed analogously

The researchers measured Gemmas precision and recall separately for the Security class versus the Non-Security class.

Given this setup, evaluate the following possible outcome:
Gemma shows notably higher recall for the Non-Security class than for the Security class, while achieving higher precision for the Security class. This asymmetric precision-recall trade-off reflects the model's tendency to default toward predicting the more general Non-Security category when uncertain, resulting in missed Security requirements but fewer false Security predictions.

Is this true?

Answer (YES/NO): NO